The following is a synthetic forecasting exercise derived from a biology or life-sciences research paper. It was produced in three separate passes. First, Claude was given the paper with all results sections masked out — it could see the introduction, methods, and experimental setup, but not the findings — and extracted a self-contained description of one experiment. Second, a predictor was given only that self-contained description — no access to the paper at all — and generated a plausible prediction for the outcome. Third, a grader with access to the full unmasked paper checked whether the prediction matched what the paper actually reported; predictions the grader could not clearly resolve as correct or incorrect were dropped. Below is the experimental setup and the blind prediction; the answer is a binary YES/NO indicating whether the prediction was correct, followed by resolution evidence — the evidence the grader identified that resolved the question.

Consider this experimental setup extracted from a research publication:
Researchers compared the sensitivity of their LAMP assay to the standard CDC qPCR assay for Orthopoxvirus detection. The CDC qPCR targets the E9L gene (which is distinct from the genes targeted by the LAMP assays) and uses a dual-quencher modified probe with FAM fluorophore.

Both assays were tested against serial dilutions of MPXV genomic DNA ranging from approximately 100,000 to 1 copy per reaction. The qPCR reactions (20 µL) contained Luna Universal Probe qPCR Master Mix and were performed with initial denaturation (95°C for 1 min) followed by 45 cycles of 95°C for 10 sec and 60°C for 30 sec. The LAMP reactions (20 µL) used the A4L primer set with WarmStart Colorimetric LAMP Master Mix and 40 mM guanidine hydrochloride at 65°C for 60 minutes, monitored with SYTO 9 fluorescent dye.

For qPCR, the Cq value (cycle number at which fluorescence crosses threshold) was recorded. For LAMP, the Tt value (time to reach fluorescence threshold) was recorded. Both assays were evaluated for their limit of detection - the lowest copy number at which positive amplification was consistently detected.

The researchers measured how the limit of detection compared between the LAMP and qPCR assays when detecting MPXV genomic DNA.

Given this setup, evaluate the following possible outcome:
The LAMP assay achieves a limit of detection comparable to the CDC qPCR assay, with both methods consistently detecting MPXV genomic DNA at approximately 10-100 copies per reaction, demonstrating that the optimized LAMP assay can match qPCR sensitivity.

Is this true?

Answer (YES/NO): NO